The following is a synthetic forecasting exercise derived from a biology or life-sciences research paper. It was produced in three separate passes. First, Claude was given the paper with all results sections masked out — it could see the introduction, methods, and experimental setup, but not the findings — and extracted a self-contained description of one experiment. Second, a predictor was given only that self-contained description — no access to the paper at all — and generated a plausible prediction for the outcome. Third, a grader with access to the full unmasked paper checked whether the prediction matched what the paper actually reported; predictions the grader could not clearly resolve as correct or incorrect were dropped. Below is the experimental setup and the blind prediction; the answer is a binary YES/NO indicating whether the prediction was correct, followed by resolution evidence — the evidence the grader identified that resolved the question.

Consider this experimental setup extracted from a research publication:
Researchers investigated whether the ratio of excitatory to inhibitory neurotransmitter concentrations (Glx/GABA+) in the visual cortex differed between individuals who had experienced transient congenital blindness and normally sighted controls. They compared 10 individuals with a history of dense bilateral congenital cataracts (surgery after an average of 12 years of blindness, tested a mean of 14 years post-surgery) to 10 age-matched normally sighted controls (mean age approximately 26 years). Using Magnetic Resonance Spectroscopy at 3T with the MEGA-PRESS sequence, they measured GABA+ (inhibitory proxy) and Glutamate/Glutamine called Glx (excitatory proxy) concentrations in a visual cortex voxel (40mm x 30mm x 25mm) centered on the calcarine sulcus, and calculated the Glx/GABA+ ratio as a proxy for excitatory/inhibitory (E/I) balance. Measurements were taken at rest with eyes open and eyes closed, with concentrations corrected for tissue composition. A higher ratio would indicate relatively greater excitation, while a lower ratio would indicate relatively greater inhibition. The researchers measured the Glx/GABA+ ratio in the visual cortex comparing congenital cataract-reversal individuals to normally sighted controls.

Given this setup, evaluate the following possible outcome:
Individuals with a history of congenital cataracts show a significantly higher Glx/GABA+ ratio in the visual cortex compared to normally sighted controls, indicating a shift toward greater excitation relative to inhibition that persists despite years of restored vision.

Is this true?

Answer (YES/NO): NO